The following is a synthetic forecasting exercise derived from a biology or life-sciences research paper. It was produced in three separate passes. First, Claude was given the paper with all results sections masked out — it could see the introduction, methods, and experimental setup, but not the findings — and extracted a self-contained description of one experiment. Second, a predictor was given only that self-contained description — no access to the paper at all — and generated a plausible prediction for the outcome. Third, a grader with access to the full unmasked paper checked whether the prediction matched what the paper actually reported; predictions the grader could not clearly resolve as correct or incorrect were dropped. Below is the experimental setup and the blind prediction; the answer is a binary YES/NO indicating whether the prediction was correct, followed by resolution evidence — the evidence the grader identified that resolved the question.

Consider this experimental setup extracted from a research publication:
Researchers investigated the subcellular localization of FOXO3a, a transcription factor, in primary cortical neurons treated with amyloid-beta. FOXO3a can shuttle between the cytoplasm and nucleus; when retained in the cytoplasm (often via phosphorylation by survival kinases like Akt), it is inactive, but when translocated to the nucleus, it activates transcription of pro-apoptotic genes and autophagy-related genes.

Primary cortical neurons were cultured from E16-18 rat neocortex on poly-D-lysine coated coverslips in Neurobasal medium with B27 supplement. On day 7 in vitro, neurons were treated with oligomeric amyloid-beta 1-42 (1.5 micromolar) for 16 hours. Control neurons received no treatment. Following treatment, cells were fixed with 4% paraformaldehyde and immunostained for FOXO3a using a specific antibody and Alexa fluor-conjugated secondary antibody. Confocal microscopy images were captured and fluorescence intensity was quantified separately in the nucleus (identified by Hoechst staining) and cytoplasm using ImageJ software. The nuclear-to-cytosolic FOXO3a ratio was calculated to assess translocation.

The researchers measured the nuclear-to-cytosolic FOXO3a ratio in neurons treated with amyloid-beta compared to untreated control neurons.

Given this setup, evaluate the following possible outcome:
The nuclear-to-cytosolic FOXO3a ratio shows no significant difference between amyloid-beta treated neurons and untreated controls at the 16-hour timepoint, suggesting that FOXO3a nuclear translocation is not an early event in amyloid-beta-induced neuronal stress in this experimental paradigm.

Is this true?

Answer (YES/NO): NO